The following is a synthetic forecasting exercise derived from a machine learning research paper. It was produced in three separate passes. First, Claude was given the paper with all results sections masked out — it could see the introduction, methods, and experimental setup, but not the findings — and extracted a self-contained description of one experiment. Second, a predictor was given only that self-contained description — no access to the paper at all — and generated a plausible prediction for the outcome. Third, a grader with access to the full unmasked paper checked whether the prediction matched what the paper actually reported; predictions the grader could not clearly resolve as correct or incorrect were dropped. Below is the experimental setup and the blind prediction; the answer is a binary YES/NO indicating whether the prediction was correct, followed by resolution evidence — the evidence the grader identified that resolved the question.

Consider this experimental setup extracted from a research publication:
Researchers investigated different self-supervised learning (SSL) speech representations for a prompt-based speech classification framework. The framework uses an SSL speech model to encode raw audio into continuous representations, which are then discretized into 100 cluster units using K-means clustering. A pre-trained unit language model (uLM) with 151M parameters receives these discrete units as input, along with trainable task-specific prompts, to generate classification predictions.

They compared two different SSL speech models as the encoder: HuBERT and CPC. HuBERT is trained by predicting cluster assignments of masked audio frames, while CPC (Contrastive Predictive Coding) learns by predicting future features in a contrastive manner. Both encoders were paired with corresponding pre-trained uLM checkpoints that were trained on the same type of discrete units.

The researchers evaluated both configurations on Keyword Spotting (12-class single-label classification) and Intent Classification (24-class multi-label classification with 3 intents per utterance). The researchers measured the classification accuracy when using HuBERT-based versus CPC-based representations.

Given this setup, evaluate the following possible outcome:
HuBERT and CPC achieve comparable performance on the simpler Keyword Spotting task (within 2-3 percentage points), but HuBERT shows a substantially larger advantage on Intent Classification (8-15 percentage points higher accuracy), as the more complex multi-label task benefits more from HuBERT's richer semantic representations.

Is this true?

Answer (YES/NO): NO